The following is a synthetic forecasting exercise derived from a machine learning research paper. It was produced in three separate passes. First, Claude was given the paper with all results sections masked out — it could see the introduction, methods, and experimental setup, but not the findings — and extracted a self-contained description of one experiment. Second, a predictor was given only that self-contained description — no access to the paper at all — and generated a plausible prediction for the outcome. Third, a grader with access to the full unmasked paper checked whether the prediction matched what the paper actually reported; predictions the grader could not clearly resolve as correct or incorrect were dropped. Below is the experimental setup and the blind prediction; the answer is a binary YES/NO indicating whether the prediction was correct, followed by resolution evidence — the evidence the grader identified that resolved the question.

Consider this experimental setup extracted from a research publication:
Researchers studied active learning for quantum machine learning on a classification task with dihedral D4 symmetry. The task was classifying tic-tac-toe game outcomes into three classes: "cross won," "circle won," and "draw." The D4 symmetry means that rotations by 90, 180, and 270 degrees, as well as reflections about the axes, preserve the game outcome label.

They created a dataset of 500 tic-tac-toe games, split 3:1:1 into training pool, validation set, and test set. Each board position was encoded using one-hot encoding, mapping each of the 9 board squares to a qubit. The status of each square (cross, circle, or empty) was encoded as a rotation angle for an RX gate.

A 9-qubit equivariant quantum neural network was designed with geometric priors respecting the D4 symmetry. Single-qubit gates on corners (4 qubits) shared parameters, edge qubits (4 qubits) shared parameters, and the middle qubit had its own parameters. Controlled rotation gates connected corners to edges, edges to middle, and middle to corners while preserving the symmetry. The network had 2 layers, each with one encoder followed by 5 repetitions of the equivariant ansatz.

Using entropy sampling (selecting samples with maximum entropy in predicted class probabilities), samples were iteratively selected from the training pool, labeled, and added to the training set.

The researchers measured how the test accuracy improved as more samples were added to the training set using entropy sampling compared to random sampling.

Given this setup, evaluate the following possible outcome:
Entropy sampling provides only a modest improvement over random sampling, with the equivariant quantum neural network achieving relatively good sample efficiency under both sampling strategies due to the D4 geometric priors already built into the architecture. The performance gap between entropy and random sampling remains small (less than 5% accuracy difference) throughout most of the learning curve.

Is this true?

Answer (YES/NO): NO